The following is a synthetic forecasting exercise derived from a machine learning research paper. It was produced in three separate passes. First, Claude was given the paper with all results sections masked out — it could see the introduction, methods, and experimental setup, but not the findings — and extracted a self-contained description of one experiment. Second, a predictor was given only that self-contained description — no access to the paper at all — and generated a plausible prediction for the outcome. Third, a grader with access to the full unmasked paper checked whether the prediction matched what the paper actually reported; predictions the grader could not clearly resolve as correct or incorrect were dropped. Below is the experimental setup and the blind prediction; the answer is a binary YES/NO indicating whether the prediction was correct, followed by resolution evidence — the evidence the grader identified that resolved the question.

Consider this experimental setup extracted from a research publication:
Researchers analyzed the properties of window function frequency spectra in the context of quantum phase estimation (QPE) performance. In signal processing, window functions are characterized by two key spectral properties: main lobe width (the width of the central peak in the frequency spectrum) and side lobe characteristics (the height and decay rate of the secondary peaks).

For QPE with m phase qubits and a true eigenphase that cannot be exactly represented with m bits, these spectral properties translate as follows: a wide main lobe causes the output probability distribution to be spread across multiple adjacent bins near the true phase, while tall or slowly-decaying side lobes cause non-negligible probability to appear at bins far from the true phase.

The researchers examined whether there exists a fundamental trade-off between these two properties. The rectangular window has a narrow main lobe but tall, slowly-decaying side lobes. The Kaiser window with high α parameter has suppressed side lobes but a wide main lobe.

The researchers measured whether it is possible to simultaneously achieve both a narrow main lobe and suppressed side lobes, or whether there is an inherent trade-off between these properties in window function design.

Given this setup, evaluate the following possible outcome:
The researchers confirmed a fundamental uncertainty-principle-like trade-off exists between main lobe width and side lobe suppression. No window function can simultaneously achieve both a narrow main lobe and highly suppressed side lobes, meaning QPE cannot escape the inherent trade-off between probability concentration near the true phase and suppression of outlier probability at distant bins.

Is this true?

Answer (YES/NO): NO